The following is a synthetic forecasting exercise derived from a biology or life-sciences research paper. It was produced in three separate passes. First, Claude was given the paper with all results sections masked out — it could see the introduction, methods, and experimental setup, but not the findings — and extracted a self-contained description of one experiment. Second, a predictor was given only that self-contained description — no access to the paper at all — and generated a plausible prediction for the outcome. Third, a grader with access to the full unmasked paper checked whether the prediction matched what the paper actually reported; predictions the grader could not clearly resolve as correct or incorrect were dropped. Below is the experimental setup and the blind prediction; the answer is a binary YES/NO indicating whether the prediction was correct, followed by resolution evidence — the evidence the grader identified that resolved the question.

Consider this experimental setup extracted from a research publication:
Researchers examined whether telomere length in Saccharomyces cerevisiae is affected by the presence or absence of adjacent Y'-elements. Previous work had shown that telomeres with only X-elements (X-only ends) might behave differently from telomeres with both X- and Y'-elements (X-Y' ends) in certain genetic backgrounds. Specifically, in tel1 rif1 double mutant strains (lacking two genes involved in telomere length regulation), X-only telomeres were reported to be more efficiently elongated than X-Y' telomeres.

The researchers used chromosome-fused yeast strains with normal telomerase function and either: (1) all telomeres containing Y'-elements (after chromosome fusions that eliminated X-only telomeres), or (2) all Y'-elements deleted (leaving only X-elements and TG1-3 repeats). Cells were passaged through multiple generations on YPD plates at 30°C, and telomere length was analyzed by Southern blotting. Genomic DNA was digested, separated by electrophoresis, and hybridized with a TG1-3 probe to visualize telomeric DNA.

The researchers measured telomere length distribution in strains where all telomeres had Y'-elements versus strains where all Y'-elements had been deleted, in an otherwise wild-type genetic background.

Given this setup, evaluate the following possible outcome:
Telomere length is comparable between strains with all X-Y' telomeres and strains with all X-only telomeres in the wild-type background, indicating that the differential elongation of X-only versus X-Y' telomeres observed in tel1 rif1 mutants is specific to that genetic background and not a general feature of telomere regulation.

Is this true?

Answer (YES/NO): YES